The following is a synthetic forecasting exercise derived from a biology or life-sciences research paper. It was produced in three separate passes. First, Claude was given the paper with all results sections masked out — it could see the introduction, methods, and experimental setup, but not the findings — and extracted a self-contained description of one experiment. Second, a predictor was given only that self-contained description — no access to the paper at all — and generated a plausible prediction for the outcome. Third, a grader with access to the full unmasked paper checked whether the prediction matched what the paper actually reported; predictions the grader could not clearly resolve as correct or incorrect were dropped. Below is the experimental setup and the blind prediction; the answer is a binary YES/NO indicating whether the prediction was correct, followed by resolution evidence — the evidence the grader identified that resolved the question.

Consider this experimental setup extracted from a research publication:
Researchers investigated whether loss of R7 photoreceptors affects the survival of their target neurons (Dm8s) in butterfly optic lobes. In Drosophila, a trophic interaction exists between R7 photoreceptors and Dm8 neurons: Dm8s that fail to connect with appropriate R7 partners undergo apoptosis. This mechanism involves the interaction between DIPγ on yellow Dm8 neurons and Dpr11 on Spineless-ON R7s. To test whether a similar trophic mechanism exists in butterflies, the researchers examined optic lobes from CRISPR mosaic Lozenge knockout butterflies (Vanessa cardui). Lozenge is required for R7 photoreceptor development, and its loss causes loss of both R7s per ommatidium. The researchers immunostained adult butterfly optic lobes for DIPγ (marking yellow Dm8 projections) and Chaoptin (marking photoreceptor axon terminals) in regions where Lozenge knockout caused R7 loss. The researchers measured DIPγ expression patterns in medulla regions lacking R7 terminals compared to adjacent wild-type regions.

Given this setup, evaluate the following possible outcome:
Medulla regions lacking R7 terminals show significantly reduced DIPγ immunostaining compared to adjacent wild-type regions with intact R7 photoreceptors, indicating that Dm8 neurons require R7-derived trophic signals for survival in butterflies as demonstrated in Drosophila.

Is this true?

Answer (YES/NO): YES